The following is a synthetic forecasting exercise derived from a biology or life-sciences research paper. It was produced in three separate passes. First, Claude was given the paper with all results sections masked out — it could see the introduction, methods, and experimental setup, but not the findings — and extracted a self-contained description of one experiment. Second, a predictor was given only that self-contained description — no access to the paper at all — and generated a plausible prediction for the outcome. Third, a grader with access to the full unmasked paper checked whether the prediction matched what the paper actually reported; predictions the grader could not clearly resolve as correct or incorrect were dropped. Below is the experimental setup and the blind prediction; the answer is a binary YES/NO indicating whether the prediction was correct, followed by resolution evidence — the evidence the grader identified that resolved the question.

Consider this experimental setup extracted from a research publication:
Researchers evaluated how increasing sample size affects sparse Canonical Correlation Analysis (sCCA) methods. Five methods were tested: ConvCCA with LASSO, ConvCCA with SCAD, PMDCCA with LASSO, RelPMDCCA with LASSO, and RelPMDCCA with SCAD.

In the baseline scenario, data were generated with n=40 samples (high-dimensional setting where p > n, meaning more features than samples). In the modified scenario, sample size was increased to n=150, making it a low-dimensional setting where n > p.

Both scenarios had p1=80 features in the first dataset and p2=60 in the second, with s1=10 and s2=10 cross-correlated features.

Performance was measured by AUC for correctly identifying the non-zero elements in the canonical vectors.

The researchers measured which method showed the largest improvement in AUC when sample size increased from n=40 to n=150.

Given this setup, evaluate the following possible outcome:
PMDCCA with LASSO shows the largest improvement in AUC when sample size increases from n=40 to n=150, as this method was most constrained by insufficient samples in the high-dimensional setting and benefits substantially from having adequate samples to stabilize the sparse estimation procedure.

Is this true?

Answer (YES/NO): NO